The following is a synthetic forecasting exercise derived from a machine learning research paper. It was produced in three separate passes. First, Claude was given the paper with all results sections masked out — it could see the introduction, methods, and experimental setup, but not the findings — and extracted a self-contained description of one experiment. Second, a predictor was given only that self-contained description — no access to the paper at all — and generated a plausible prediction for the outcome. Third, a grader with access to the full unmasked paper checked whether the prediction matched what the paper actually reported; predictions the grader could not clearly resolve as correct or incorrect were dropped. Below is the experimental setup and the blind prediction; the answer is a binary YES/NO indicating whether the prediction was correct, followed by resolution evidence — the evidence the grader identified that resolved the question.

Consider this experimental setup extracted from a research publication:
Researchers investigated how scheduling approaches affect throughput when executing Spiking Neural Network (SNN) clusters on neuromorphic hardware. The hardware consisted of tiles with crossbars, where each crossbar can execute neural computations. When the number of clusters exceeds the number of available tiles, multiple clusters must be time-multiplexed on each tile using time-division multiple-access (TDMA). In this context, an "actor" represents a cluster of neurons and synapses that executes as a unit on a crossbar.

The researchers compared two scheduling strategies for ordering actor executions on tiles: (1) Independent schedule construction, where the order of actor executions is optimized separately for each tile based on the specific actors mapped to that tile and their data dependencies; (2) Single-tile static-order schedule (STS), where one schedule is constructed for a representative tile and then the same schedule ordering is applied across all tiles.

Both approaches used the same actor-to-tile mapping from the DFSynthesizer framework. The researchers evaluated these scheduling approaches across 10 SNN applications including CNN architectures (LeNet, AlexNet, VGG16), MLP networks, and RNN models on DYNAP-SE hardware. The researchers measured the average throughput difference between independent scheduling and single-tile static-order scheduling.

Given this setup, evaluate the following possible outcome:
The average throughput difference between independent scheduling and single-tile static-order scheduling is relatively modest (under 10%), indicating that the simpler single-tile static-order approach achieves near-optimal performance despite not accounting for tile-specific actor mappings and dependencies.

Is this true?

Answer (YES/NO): NO